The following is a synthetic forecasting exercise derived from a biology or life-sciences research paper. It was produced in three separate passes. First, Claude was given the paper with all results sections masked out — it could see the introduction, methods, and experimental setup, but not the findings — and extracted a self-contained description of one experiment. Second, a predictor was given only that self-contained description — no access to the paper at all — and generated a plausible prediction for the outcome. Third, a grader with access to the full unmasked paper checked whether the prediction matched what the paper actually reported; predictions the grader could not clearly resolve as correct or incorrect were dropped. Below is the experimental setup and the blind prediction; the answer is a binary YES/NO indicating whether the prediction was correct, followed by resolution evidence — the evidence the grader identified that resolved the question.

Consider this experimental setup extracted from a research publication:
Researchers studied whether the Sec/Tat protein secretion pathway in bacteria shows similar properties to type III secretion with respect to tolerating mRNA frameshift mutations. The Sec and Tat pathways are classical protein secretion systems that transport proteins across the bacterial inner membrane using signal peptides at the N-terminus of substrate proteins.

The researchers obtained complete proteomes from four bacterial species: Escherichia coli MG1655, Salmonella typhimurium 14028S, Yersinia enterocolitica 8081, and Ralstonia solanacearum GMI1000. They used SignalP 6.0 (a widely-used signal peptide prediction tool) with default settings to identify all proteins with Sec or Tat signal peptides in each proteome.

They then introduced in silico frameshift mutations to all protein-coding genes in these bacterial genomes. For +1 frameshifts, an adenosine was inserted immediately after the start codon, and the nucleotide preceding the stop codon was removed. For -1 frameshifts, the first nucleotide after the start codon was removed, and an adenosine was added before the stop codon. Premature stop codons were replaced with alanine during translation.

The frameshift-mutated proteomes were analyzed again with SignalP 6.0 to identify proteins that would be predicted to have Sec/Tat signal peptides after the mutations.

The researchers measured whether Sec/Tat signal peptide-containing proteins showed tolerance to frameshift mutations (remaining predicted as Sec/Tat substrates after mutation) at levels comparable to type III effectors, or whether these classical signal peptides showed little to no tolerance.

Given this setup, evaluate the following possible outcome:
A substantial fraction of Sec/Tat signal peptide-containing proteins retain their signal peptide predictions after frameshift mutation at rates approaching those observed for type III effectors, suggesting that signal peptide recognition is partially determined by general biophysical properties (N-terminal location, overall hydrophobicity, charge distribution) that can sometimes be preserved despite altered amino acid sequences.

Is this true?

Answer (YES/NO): NO